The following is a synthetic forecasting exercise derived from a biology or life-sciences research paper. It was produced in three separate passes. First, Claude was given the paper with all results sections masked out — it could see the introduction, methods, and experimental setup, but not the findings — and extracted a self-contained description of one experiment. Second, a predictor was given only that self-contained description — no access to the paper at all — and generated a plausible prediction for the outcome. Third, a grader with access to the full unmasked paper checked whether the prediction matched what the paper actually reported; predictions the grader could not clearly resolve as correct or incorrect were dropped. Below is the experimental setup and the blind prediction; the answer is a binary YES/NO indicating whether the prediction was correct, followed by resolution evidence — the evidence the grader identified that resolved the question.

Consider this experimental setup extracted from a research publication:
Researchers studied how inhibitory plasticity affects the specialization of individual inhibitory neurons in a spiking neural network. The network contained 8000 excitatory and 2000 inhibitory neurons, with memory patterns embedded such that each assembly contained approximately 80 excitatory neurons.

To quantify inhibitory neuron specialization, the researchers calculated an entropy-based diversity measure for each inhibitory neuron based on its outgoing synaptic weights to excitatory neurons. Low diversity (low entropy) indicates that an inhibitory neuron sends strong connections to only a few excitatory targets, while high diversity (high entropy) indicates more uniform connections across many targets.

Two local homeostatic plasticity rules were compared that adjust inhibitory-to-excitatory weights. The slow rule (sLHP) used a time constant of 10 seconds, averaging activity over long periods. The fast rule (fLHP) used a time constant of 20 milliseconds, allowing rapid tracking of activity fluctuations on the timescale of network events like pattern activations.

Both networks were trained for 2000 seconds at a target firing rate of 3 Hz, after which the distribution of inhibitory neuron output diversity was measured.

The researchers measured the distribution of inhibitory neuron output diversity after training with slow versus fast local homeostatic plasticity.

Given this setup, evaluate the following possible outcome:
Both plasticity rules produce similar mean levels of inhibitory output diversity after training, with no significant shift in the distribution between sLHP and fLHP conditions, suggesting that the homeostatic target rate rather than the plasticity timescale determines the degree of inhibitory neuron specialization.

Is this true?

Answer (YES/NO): NO